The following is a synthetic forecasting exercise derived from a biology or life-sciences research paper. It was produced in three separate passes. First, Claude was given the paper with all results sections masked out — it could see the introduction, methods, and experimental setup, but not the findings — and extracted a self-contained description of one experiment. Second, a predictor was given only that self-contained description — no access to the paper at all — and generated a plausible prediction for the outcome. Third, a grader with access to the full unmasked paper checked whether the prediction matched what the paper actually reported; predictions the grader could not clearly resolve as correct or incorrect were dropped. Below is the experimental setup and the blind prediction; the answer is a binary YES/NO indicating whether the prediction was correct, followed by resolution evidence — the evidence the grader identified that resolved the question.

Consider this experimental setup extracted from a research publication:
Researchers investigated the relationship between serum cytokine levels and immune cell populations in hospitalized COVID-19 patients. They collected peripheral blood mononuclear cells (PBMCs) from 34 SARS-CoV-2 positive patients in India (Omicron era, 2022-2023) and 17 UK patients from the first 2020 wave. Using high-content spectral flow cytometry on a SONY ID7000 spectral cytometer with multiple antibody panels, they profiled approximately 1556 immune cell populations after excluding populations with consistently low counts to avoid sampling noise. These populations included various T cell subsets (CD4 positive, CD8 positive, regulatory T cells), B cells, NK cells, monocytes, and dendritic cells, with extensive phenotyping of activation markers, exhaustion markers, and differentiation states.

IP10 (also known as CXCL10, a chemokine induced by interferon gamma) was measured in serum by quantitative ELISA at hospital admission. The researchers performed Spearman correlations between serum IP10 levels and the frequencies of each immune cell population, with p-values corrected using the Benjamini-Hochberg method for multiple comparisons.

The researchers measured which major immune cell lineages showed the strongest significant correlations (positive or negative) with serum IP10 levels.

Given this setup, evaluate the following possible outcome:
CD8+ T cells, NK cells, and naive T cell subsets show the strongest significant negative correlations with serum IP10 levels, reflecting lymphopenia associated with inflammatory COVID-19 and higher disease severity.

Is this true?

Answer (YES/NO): NO